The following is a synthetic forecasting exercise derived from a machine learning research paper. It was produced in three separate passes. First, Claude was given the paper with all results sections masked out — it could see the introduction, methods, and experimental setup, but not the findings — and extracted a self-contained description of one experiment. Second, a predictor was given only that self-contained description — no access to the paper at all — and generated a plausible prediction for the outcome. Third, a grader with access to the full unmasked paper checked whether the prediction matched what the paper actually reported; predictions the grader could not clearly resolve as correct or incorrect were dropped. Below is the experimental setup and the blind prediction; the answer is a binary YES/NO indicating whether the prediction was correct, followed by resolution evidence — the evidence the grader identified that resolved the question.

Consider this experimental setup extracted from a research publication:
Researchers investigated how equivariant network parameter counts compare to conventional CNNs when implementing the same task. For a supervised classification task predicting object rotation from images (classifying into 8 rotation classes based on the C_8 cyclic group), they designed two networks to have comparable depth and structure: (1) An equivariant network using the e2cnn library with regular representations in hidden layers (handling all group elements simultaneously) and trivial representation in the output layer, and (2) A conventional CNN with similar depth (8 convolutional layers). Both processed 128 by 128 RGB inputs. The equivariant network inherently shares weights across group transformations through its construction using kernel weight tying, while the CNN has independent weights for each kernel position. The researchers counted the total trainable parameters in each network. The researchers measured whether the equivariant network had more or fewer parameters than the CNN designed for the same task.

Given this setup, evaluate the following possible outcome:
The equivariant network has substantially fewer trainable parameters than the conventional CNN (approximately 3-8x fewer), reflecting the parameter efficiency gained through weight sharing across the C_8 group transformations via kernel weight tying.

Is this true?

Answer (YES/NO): NO